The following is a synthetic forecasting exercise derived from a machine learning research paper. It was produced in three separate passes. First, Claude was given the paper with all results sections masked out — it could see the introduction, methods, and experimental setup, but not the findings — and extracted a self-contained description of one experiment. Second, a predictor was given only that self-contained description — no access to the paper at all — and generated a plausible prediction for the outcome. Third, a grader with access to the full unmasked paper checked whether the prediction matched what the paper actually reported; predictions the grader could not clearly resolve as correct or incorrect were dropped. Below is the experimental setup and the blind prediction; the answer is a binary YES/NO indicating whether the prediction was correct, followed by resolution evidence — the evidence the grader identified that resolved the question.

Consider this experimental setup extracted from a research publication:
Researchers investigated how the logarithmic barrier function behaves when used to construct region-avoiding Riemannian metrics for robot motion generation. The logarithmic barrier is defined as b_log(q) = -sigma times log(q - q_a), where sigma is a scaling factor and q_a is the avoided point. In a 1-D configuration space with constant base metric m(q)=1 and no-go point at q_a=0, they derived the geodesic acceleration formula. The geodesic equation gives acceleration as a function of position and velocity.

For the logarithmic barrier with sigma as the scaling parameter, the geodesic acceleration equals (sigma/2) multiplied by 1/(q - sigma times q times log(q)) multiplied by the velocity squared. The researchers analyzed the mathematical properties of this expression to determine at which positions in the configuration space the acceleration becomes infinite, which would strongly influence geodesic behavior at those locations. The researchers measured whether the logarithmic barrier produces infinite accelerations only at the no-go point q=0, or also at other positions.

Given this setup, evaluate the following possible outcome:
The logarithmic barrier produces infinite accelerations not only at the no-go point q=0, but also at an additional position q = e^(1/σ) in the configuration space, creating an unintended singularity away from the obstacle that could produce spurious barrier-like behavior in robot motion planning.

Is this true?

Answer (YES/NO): YES